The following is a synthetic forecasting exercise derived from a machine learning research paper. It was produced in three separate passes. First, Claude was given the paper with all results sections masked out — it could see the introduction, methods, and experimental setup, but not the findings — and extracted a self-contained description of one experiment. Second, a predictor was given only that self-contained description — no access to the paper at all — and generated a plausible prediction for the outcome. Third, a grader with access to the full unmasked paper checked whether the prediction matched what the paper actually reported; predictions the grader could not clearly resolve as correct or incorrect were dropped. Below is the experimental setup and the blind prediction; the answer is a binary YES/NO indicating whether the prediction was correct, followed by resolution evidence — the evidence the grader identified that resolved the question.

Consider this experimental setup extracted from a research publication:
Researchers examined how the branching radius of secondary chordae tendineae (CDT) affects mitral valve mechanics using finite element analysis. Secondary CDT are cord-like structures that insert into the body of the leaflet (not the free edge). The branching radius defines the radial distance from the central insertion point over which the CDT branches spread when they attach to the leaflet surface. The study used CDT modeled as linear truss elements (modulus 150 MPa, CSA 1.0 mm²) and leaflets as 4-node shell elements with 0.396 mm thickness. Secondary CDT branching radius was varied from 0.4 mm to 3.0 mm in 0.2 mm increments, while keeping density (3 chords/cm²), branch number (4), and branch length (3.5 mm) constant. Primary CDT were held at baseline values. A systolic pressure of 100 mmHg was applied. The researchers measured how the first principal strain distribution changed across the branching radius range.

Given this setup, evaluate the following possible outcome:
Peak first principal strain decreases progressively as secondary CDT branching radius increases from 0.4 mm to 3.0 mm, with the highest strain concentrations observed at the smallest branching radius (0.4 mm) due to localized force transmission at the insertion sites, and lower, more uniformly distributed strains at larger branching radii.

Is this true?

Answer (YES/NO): NO